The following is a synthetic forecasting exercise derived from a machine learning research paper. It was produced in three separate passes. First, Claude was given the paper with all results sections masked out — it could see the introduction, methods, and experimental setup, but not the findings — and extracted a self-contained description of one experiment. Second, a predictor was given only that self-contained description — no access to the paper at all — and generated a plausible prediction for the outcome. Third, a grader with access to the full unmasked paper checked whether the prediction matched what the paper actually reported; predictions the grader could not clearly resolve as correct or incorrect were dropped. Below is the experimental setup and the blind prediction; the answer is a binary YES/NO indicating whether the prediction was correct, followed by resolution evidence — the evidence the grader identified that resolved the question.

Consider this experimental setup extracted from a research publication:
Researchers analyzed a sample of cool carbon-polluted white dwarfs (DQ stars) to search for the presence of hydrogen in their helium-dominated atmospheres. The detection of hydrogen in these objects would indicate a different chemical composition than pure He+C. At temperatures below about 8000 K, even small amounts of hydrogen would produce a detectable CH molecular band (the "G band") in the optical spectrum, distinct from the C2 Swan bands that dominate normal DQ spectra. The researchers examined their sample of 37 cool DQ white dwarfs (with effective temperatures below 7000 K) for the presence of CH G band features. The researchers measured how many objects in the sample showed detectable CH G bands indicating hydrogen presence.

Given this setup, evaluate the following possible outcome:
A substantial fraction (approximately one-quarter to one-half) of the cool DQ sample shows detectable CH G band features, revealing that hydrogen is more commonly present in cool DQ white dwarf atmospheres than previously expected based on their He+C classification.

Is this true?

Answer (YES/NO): NO